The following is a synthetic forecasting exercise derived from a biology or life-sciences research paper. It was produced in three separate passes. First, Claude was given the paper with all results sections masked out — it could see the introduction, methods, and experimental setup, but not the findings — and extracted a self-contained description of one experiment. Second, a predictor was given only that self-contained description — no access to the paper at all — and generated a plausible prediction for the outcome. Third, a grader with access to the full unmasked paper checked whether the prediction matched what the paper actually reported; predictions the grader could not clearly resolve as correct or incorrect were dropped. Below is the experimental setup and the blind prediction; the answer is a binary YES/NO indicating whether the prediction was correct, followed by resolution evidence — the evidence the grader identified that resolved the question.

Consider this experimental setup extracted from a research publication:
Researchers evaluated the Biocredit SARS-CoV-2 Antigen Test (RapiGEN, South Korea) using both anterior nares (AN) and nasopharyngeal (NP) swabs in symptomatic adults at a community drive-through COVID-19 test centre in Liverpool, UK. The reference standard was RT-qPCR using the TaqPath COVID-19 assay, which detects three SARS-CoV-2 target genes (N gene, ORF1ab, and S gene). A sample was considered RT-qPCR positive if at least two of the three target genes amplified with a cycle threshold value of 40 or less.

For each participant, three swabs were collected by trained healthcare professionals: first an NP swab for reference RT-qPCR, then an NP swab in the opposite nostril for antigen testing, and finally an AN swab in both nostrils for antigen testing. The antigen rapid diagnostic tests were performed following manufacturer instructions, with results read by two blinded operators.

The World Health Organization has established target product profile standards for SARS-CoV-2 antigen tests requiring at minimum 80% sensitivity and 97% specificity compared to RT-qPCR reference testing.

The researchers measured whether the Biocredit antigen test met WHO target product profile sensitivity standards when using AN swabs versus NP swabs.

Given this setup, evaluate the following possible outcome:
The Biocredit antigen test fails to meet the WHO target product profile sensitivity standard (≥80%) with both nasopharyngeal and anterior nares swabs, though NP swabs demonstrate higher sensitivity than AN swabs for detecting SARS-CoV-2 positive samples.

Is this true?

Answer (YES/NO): NO